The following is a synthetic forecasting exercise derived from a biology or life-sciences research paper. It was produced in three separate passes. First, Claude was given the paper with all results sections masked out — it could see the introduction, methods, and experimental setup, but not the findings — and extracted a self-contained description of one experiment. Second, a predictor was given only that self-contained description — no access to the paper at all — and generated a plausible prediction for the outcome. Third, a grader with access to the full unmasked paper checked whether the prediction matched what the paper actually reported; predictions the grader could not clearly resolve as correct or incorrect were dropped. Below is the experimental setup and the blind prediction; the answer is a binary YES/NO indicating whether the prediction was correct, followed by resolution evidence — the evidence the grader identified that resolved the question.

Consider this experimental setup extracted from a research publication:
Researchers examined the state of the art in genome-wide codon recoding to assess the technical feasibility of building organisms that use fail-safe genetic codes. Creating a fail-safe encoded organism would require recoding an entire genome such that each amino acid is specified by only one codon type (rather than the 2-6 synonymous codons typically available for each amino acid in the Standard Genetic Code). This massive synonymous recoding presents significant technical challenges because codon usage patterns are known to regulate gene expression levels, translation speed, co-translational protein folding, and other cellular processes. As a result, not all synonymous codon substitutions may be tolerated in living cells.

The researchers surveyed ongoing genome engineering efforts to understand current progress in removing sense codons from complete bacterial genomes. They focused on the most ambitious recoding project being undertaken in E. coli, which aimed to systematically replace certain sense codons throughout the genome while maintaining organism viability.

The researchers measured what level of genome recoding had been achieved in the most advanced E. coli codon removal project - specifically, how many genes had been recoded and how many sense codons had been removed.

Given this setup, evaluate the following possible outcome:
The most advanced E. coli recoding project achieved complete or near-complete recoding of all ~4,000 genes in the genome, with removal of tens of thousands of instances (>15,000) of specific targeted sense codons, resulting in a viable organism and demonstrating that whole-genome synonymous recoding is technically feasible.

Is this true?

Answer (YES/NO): NO